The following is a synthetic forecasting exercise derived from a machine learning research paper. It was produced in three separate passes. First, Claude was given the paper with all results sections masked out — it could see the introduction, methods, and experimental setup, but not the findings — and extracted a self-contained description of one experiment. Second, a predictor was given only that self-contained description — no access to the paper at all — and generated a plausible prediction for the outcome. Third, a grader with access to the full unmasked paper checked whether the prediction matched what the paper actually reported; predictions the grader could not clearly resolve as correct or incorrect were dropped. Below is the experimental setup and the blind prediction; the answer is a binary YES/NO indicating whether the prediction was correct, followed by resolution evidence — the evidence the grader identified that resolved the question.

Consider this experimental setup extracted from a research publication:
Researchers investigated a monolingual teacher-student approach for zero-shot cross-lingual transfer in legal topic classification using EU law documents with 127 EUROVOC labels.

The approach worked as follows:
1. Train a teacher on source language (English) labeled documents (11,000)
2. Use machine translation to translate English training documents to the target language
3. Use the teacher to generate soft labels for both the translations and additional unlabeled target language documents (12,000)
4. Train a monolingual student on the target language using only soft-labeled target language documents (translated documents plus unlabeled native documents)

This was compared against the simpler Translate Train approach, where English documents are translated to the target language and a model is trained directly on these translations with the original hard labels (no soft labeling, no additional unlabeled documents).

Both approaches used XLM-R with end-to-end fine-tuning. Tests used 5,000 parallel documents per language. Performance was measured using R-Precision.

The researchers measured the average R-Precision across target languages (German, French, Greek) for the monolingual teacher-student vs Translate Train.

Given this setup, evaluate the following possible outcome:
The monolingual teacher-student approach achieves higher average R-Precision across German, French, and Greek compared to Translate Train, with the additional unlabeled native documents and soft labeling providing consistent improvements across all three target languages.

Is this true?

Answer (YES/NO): NO